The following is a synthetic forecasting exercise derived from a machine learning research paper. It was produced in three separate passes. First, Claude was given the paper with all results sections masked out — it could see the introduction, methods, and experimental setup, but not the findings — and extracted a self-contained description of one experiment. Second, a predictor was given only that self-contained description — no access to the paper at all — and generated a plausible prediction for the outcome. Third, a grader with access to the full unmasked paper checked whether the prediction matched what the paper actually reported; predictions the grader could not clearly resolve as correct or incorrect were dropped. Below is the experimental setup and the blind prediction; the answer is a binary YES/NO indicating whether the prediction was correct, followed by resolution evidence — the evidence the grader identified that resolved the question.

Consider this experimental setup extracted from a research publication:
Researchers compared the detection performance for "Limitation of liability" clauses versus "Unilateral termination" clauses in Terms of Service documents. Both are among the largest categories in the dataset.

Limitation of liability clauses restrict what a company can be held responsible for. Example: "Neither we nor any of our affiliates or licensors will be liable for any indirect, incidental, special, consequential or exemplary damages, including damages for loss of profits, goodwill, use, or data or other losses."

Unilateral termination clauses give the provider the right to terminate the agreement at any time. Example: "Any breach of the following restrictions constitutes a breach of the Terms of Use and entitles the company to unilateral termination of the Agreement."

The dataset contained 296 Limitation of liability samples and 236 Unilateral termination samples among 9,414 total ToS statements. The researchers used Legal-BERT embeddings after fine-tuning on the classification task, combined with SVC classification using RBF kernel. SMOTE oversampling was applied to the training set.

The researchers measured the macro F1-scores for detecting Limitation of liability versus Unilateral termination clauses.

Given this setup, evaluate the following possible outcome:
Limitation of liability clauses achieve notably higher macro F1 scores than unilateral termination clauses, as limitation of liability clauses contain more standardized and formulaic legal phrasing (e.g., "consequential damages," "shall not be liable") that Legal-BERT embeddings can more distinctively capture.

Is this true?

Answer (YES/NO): NO